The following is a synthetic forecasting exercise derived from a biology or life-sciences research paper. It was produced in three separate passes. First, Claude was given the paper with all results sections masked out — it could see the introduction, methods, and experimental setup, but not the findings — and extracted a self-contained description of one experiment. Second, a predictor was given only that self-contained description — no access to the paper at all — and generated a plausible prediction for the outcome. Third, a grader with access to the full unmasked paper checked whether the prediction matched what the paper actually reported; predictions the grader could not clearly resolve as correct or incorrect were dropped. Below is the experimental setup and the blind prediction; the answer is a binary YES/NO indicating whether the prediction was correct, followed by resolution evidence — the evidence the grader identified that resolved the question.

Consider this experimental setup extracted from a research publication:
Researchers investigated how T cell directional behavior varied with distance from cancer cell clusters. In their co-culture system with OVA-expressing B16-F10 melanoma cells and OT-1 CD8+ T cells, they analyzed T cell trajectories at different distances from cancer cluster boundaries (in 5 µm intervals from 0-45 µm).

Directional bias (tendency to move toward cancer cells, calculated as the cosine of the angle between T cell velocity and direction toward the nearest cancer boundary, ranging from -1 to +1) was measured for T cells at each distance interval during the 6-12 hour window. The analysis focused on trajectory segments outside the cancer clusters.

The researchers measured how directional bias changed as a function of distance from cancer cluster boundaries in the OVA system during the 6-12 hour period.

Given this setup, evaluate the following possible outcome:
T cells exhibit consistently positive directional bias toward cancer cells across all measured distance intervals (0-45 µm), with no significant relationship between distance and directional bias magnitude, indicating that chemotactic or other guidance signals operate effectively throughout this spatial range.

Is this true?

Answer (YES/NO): NO